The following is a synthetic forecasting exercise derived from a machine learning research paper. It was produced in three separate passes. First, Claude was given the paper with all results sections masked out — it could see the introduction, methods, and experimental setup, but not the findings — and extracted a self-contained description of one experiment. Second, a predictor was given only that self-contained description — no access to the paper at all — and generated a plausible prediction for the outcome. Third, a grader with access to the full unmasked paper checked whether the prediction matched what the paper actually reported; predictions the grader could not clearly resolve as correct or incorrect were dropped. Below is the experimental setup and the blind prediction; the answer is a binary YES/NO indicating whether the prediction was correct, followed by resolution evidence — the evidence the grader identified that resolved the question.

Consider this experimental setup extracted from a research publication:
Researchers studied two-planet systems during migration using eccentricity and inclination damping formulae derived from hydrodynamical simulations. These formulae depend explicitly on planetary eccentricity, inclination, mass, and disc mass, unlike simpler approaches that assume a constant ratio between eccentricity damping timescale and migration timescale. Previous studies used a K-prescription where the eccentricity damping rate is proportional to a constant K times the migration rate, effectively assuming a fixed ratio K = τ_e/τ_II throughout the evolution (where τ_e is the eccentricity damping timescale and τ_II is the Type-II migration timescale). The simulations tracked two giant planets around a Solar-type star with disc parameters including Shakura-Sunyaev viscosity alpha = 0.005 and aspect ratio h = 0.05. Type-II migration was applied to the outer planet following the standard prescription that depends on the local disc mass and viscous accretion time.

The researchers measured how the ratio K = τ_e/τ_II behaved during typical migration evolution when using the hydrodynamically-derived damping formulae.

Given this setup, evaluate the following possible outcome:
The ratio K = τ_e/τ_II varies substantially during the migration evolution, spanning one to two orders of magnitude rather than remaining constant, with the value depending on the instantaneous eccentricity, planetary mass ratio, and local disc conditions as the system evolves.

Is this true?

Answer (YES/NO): NO